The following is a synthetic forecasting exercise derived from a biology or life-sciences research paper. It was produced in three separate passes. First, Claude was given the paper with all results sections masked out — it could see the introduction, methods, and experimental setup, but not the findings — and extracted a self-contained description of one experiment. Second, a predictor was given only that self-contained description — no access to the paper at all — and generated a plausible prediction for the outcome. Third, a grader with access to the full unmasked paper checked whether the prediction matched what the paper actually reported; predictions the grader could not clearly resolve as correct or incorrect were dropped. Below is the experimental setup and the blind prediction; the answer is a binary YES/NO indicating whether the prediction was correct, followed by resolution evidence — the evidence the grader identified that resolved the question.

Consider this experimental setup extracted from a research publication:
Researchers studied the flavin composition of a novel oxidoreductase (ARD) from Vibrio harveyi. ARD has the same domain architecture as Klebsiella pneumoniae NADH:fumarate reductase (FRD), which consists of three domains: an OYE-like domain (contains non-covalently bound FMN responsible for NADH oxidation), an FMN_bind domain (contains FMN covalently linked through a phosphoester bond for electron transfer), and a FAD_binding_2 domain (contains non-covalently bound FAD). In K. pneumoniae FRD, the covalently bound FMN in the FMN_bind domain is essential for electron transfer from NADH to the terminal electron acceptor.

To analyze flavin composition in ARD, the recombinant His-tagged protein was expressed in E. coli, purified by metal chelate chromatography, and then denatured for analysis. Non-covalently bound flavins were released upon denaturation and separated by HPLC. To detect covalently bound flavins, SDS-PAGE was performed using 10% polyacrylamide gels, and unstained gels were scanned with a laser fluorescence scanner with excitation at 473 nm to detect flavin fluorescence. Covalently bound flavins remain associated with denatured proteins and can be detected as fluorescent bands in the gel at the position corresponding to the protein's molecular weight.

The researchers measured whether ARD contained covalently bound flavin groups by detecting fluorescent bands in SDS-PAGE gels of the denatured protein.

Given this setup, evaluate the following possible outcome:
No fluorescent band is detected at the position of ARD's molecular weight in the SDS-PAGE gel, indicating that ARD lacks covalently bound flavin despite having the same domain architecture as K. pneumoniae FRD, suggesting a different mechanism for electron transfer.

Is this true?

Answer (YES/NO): NO